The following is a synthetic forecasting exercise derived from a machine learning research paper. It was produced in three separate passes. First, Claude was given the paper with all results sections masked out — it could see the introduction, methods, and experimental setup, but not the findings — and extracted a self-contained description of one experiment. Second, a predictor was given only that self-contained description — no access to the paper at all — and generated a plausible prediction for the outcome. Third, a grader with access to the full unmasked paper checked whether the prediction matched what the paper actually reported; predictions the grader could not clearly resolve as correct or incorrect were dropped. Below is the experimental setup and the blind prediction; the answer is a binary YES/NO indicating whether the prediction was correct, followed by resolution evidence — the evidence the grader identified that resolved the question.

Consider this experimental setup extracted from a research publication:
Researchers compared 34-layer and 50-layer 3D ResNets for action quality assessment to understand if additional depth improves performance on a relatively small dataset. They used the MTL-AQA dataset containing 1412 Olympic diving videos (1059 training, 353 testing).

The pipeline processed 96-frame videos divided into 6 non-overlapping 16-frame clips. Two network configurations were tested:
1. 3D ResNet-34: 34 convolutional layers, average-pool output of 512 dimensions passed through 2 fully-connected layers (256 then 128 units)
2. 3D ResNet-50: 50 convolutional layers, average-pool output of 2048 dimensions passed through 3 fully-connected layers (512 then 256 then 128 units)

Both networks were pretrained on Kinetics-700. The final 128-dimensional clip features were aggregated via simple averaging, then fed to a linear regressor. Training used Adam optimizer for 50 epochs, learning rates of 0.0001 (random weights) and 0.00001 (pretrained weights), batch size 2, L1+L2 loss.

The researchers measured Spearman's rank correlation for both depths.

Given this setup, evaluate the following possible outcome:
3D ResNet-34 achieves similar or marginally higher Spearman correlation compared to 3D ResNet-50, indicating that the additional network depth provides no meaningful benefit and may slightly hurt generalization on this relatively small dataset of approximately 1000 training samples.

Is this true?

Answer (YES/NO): YES